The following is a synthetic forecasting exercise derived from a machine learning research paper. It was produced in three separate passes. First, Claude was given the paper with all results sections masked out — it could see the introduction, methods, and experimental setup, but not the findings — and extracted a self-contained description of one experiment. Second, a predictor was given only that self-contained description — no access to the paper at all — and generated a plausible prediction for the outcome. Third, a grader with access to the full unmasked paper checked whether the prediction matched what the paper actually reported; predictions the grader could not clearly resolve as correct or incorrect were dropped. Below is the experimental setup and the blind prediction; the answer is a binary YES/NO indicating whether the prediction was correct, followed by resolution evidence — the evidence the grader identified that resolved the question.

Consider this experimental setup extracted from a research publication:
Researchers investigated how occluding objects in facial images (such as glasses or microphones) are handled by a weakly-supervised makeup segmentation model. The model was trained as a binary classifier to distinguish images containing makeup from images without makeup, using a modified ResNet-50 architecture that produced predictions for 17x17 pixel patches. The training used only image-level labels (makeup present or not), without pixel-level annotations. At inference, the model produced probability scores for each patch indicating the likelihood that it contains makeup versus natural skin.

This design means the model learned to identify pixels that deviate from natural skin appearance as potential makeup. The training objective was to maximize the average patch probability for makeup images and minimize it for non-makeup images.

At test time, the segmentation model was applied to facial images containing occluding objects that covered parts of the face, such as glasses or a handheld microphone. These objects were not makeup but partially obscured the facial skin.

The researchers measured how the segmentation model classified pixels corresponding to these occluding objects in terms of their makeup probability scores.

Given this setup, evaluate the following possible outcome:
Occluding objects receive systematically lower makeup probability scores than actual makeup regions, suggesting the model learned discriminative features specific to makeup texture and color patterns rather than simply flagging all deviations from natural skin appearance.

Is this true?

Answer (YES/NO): NO